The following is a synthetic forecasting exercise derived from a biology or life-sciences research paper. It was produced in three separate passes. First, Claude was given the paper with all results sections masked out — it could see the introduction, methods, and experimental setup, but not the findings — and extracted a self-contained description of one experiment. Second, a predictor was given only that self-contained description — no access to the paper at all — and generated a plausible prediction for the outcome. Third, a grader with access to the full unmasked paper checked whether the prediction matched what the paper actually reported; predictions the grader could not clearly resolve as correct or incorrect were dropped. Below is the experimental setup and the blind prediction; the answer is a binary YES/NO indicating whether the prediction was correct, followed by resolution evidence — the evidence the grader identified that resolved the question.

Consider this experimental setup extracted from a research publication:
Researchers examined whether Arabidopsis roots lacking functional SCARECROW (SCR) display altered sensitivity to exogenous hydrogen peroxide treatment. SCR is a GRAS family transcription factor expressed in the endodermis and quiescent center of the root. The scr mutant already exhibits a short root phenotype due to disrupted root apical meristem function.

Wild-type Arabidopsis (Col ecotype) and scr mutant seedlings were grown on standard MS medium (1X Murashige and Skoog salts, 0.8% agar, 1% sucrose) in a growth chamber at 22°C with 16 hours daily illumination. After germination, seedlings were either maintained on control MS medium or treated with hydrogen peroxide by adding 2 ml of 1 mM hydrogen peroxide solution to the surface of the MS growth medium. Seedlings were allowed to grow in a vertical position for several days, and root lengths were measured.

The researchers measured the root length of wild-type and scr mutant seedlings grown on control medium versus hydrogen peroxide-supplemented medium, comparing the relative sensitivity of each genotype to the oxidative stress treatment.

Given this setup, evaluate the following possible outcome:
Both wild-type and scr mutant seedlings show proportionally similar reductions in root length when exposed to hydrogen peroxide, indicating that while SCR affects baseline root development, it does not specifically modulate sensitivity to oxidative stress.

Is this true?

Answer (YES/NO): NO